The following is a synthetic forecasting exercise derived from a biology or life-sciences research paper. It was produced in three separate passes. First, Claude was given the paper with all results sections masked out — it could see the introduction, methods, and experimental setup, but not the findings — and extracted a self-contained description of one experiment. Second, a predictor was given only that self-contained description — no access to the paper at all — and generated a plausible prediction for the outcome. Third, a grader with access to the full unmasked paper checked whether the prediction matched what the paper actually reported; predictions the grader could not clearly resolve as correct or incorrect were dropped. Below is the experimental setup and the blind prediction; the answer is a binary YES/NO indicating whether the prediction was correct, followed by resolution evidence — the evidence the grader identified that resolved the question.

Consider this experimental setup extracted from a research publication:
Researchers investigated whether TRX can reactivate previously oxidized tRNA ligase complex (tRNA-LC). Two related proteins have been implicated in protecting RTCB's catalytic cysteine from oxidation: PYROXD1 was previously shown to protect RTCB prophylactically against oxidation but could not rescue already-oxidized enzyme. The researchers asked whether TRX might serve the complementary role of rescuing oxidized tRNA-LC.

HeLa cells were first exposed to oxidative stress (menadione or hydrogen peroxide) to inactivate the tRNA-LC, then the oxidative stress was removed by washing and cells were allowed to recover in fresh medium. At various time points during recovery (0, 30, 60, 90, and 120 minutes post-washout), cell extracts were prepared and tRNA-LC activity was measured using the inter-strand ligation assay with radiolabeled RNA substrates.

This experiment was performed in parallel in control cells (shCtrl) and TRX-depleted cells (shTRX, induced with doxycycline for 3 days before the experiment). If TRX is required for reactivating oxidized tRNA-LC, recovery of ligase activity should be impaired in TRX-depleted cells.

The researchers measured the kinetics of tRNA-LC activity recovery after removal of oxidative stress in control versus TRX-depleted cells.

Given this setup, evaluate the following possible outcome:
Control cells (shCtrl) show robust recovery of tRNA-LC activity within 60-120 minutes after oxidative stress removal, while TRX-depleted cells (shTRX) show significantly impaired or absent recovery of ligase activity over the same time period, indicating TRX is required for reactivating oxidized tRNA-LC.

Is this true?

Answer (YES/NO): NO